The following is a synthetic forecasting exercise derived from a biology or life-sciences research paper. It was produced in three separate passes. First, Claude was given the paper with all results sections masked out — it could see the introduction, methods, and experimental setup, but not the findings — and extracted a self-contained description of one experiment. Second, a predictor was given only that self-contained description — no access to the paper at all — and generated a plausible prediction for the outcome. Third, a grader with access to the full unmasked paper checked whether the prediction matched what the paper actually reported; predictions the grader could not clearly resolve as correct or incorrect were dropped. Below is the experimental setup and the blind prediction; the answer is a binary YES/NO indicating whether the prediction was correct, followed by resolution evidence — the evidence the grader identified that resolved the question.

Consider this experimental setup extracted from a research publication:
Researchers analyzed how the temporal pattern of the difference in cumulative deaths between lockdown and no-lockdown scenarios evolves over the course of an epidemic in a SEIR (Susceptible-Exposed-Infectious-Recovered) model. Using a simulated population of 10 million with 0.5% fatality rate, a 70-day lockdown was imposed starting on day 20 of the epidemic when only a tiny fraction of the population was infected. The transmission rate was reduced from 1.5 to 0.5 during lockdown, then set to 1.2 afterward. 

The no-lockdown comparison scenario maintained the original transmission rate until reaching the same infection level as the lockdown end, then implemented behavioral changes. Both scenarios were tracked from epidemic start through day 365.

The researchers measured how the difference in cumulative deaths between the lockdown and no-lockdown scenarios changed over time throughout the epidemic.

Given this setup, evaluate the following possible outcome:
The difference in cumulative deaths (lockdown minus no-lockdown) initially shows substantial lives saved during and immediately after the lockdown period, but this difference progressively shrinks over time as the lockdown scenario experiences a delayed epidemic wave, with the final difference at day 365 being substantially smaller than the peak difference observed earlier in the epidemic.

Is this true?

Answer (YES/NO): YES